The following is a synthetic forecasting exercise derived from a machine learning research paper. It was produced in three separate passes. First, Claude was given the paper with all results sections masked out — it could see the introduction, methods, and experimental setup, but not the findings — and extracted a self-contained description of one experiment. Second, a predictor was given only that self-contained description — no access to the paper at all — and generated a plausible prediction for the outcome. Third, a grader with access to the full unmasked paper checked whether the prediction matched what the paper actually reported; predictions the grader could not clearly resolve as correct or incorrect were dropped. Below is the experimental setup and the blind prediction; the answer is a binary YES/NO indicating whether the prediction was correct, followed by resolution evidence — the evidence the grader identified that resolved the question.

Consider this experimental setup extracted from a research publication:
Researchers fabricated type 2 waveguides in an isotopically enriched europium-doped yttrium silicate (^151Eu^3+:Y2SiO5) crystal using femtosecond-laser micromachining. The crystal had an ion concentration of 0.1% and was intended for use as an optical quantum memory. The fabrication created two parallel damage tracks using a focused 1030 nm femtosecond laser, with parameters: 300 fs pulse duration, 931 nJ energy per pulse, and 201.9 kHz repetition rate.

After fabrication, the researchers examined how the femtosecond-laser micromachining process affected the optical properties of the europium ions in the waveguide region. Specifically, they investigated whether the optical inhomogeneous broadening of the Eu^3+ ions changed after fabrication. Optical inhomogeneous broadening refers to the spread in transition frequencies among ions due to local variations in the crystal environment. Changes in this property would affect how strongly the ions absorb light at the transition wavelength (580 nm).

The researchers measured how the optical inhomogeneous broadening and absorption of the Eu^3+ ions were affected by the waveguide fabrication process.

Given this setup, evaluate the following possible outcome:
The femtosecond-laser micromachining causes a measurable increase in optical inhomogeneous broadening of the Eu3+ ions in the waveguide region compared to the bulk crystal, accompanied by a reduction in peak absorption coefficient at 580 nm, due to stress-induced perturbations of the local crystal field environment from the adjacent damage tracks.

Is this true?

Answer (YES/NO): YES